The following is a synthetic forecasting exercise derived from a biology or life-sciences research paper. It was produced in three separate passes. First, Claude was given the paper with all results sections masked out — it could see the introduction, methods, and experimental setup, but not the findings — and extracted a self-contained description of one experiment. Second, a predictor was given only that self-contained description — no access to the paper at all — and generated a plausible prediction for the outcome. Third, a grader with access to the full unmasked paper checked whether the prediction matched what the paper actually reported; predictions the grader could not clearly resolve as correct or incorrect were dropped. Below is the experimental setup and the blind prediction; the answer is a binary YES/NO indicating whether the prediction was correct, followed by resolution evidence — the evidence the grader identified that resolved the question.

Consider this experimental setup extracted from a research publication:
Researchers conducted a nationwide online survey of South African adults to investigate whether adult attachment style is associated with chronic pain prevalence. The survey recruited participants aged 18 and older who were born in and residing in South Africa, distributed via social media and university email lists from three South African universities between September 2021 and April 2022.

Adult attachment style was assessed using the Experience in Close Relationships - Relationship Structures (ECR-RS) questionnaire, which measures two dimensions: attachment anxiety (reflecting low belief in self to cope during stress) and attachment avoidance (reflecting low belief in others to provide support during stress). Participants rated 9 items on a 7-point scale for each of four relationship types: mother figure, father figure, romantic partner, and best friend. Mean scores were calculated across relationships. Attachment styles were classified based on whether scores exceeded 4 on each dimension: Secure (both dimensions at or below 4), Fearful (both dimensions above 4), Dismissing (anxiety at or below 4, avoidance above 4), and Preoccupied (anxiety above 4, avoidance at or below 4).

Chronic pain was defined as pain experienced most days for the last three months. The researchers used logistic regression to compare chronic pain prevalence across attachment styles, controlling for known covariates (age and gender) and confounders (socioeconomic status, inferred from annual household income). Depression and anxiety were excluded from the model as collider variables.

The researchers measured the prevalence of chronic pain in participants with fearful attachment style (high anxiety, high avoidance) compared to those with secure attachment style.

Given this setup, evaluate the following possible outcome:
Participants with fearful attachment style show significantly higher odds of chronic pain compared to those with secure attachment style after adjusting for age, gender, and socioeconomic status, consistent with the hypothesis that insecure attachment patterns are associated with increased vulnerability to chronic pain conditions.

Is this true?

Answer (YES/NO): YES